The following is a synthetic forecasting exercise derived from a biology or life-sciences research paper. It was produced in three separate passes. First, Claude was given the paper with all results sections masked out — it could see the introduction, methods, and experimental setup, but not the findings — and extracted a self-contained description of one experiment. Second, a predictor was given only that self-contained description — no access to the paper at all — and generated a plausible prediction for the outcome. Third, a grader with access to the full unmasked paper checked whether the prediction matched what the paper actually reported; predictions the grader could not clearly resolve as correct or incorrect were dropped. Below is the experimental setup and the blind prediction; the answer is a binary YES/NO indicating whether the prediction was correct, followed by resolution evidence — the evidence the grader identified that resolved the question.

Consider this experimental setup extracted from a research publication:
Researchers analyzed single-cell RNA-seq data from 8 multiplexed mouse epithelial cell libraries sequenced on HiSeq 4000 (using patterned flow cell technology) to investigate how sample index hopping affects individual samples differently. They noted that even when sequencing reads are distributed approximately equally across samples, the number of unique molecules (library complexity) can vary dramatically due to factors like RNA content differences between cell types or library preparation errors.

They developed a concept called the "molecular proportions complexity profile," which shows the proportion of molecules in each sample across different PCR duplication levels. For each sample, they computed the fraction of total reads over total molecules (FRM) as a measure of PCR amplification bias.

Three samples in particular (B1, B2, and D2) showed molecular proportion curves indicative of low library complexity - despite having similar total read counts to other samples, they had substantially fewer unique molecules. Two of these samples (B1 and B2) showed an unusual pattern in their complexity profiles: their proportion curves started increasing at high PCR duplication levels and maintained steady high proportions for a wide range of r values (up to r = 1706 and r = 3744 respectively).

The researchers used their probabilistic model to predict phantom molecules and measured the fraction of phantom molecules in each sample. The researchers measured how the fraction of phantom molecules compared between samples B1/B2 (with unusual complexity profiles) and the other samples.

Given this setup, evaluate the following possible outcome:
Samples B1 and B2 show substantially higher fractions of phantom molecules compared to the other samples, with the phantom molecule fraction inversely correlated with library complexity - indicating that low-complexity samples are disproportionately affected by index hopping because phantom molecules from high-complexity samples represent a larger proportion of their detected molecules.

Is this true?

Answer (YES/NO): YES